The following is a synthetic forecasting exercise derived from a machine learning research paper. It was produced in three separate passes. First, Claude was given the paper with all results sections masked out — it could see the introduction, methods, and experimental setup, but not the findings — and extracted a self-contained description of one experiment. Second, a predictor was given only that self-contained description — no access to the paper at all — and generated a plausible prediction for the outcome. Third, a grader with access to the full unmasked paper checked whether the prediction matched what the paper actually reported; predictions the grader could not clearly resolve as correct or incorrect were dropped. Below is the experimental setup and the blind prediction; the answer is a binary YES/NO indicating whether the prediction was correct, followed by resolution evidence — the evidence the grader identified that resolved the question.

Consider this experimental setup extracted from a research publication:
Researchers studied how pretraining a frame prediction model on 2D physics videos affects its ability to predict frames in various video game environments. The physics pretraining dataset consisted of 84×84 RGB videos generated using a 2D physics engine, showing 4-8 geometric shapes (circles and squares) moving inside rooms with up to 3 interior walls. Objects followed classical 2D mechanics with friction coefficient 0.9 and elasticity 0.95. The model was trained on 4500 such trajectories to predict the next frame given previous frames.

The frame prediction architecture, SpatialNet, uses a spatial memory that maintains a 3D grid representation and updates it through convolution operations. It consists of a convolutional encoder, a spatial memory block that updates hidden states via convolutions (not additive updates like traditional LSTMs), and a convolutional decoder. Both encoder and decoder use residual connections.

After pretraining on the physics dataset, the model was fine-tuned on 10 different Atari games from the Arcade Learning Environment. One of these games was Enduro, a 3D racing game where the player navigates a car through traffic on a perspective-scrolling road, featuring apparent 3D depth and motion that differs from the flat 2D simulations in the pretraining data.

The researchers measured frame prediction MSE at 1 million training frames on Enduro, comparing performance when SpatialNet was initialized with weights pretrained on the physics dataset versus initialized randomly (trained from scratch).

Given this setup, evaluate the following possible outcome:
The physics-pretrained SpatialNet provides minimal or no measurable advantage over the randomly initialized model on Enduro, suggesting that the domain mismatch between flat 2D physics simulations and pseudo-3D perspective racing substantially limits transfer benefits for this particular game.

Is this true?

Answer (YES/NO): NO